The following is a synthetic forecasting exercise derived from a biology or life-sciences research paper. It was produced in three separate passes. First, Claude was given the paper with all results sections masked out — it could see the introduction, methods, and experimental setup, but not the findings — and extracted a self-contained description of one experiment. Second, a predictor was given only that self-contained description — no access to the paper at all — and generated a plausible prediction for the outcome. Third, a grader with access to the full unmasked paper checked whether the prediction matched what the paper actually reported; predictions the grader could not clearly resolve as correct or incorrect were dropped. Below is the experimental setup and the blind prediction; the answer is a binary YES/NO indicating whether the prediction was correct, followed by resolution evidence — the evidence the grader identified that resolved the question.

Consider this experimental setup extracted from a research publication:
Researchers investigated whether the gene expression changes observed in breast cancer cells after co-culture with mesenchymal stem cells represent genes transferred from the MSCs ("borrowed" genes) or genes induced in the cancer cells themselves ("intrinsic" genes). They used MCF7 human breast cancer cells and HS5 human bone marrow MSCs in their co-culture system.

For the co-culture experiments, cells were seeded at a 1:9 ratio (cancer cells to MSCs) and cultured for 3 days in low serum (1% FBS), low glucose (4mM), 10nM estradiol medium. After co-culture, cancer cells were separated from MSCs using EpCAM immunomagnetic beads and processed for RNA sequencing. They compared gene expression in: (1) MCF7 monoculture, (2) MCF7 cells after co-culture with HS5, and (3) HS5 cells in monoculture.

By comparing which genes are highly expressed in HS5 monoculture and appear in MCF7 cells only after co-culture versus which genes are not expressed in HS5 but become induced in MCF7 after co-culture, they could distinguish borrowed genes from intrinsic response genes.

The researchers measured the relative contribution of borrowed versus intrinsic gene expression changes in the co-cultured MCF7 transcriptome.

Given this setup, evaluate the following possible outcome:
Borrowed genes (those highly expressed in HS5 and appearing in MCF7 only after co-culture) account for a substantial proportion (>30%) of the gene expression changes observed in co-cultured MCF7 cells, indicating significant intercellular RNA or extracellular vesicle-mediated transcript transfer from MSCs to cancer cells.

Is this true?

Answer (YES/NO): YES